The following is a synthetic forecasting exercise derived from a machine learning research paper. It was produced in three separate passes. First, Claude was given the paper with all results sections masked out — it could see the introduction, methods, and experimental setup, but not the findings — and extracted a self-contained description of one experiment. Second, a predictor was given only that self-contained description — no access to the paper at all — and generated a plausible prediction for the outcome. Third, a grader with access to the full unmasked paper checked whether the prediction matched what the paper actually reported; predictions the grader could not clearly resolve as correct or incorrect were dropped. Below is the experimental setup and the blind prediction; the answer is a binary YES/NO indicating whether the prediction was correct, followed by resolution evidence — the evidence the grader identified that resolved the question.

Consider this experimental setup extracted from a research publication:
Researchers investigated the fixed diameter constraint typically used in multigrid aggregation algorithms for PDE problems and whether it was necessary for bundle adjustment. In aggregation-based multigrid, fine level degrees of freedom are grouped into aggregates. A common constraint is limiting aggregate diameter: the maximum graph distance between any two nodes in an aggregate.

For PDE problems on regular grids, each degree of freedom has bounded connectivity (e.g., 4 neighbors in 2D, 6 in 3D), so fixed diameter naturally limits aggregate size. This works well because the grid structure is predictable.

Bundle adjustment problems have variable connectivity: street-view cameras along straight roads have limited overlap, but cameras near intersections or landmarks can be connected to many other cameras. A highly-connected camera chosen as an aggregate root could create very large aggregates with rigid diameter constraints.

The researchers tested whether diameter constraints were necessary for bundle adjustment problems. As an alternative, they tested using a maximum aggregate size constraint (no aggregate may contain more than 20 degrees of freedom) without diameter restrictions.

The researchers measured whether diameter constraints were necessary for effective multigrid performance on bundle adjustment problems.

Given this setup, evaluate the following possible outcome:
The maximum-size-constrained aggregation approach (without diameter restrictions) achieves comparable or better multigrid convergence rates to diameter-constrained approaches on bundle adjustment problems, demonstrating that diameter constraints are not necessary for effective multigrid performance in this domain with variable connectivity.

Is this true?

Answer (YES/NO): YES